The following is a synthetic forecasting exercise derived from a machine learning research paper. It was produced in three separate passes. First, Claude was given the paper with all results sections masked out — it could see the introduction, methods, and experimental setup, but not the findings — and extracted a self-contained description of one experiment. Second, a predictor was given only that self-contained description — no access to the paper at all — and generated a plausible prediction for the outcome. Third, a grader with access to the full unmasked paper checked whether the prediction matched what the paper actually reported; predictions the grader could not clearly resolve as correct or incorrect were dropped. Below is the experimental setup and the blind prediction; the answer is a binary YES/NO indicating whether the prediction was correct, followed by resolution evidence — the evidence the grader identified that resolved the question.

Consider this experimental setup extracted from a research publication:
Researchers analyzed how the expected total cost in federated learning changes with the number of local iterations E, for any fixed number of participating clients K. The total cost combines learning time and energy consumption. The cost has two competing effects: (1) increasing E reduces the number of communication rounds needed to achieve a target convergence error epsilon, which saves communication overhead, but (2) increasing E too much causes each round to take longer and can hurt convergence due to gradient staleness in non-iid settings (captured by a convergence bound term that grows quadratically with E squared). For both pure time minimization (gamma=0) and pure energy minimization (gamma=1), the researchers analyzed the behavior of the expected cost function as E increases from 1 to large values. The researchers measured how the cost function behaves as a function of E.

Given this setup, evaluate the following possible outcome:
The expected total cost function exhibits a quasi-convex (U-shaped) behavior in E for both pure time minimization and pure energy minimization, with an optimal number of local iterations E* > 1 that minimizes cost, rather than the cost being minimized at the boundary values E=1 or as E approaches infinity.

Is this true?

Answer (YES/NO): YES